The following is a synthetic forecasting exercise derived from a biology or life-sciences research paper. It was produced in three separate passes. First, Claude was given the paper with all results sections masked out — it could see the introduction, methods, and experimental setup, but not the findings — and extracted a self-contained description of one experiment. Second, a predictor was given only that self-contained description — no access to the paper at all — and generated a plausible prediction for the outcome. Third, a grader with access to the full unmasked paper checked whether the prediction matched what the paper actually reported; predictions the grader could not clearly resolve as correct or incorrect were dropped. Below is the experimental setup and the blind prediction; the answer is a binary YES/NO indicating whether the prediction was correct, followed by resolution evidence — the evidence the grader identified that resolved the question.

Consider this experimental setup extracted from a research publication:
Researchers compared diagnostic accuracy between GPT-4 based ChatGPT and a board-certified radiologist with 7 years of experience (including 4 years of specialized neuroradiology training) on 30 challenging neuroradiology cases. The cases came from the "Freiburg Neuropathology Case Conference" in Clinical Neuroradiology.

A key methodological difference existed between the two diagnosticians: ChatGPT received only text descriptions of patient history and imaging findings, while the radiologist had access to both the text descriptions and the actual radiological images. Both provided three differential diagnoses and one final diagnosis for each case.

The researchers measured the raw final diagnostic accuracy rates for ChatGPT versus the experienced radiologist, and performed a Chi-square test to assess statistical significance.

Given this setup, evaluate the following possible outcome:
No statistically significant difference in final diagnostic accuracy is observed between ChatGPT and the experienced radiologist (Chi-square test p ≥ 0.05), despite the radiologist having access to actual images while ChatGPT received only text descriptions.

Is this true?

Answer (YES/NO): YES